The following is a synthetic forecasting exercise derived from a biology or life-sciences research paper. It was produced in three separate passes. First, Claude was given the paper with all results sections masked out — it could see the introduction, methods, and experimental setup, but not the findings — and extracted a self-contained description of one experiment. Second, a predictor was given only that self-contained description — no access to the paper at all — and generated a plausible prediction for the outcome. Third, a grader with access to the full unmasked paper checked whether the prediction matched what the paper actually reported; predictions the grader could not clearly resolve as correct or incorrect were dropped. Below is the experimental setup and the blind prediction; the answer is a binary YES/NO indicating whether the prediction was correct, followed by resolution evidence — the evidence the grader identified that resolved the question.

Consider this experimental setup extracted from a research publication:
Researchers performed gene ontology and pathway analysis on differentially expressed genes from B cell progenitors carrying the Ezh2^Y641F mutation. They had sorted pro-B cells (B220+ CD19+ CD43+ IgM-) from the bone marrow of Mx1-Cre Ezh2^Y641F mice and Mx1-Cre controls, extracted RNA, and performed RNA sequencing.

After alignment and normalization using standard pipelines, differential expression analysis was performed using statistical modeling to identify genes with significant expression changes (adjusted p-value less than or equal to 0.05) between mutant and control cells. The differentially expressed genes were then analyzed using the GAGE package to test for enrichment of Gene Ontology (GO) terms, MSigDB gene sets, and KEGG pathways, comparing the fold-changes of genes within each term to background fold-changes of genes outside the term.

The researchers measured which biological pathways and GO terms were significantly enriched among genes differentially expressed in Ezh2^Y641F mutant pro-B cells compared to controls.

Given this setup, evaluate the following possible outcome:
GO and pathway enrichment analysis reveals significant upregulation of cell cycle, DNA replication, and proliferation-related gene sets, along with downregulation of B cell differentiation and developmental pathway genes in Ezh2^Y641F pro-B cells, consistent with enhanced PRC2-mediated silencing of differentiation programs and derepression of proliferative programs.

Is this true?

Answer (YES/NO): NO